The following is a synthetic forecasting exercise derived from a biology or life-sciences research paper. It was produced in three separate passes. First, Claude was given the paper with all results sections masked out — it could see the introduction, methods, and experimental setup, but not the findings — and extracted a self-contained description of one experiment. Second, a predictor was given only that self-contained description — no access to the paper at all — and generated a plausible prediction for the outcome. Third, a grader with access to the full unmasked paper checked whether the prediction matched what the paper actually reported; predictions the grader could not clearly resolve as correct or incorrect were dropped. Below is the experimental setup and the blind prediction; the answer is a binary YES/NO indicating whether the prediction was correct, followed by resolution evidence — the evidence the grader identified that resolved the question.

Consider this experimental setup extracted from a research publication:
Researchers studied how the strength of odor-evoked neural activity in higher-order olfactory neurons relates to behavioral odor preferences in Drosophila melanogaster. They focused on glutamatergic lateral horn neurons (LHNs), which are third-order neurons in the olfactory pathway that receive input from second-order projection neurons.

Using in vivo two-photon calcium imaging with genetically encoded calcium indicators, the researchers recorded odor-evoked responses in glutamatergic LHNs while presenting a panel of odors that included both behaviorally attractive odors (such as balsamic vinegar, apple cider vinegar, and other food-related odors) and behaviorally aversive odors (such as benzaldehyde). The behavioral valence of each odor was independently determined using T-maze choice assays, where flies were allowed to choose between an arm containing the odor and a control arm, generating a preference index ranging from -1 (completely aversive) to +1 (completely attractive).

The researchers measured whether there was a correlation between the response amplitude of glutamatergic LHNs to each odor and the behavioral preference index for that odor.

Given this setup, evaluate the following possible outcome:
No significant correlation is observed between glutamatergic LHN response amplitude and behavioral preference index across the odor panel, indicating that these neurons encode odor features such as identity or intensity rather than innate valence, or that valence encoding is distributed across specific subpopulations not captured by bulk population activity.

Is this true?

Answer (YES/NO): NO